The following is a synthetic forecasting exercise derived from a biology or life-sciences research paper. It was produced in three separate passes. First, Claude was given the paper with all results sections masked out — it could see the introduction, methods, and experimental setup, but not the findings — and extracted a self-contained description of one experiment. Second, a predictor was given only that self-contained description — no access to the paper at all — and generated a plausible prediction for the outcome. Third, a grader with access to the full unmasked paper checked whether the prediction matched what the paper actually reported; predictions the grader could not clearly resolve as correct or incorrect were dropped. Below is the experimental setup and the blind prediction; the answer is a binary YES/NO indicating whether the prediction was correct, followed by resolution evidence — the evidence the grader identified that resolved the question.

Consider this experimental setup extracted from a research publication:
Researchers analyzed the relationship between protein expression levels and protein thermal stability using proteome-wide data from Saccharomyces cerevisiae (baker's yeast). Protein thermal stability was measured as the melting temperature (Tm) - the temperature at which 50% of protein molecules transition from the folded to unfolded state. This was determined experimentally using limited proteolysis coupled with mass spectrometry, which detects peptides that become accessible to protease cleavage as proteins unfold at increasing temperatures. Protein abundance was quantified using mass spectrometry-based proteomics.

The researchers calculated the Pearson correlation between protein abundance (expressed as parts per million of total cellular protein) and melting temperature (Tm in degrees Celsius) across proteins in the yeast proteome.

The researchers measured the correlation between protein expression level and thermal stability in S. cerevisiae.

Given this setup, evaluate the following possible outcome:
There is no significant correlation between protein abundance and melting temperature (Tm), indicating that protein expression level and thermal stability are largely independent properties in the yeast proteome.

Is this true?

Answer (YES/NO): YES